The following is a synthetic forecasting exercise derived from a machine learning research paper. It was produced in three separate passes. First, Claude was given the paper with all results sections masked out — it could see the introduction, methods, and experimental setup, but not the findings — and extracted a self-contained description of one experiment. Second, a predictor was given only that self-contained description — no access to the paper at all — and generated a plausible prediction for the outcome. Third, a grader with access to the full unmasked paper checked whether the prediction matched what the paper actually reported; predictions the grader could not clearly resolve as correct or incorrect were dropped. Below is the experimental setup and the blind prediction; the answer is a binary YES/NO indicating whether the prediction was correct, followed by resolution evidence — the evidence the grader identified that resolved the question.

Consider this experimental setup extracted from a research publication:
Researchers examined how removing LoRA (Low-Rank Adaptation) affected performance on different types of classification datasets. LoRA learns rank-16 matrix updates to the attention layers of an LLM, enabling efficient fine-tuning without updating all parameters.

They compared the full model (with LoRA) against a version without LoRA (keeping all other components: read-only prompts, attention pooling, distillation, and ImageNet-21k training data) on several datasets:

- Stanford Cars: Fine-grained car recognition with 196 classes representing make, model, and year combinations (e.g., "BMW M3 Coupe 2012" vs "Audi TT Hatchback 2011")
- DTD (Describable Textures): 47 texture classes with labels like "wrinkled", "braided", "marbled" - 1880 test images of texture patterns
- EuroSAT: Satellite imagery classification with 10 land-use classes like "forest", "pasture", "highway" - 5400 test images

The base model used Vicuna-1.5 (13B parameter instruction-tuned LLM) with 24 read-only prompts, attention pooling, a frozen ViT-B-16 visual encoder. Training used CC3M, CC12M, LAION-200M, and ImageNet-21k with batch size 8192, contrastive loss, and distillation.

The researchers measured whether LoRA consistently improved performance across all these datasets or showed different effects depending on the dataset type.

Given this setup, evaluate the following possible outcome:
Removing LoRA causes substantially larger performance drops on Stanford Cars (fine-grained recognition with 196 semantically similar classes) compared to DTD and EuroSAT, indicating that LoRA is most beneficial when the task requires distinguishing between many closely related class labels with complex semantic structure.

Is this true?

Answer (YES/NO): NO